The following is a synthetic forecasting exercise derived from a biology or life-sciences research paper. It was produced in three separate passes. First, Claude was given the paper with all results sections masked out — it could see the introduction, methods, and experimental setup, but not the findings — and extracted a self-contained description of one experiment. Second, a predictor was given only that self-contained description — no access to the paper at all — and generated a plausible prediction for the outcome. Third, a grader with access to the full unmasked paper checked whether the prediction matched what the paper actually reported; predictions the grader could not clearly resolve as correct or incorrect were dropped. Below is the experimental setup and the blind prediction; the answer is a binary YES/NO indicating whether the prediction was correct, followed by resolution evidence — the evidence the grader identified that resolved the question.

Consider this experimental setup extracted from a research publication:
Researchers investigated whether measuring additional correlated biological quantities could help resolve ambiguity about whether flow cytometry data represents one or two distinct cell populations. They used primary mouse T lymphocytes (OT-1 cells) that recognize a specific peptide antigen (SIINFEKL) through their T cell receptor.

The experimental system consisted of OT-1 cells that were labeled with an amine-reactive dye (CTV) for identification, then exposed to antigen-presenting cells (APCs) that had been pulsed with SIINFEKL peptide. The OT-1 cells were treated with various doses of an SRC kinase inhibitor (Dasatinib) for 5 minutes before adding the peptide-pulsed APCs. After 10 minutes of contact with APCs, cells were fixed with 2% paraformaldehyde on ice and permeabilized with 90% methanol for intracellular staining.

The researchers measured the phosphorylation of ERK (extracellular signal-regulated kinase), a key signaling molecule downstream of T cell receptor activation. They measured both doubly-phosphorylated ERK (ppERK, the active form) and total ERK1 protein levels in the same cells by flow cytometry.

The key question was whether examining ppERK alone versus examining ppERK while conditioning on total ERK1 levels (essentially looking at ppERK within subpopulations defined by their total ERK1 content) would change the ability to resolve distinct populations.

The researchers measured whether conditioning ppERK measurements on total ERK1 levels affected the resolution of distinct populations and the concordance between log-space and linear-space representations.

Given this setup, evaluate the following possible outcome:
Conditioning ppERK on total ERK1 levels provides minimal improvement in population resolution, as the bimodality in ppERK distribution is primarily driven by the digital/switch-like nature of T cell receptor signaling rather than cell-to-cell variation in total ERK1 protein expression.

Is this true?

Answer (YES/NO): NO